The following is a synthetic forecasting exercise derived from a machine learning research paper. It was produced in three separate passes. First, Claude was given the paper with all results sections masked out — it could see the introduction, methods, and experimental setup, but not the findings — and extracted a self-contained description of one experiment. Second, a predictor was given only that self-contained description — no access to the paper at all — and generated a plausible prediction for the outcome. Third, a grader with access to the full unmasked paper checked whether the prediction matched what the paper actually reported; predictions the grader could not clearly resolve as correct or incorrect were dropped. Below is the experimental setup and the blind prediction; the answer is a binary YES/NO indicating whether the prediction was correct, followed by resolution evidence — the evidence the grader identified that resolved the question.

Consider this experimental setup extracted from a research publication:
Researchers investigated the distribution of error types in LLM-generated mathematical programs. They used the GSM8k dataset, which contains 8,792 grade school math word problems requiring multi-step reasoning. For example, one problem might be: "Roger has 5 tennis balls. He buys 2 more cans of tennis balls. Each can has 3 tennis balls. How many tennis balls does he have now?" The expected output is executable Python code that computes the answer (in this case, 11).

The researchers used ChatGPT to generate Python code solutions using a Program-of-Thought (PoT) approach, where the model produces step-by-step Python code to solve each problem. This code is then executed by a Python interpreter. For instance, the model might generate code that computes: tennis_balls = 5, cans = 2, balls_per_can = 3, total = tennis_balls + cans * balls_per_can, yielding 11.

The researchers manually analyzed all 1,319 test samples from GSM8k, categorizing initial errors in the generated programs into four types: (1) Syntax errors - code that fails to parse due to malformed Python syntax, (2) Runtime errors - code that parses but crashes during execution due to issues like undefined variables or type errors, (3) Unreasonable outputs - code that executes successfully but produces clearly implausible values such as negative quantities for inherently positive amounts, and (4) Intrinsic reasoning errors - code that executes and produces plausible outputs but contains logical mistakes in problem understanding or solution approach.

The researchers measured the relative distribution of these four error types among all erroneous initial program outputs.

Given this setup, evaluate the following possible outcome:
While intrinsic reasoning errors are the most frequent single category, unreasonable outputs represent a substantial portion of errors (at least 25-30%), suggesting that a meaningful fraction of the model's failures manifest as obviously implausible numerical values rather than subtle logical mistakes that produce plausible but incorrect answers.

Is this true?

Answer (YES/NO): NO